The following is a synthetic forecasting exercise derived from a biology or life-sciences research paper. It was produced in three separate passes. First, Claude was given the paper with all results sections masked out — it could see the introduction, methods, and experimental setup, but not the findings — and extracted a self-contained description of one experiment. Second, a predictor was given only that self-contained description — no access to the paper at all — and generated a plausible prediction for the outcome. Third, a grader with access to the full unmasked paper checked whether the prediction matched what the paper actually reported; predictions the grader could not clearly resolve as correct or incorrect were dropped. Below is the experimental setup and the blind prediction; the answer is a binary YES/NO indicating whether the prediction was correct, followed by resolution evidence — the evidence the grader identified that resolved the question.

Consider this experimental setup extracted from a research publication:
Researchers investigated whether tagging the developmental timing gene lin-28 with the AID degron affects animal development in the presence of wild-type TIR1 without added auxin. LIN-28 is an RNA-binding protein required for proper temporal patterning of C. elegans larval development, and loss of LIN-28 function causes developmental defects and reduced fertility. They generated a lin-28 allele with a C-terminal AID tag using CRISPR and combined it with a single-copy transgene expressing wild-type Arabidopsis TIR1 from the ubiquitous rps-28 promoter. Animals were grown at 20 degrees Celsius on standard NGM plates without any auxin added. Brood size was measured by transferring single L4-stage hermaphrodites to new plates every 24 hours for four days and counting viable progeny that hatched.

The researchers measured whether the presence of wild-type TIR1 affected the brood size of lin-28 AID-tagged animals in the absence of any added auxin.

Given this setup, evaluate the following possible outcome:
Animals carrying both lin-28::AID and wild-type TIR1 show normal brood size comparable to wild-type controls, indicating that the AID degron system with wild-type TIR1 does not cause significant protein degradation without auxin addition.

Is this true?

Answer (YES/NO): NO